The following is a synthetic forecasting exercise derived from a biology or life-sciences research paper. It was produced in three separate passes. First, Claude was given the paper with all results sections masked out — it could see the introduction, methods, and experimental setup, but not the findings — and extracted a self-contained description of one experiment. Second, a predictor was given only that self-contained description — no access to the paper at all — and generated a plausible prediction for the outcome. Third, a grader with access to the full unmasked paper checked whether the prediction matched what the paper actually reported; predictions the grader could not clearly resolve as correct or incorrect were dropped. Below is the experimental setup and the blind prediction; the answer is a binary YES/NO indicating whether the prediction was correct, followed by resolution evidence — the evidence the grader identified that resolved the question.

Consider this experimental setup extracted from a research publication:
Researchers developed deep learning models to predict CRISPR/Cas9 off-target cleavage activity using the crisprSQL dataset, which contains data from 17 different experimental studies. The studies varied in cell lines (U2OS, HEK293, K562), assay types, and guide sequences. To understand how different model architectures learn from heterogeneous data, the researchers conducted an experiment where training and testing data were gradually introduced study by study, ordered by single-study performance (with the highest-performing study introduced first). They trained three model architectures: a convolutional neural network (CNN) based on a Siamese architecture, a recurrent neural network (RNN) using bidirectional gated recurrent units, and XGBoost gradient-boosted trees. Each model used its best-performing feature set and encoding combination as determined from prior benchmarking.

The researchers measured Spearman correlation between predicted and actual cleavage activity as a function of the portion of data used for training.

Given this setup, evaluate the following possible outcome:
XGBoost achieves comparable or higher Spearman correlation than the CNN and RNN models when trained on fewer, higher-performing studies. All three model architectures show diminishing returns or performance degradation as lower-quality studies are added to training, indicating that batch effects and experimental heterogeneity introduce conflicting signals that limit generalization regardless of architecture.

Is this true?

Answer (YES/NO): NO